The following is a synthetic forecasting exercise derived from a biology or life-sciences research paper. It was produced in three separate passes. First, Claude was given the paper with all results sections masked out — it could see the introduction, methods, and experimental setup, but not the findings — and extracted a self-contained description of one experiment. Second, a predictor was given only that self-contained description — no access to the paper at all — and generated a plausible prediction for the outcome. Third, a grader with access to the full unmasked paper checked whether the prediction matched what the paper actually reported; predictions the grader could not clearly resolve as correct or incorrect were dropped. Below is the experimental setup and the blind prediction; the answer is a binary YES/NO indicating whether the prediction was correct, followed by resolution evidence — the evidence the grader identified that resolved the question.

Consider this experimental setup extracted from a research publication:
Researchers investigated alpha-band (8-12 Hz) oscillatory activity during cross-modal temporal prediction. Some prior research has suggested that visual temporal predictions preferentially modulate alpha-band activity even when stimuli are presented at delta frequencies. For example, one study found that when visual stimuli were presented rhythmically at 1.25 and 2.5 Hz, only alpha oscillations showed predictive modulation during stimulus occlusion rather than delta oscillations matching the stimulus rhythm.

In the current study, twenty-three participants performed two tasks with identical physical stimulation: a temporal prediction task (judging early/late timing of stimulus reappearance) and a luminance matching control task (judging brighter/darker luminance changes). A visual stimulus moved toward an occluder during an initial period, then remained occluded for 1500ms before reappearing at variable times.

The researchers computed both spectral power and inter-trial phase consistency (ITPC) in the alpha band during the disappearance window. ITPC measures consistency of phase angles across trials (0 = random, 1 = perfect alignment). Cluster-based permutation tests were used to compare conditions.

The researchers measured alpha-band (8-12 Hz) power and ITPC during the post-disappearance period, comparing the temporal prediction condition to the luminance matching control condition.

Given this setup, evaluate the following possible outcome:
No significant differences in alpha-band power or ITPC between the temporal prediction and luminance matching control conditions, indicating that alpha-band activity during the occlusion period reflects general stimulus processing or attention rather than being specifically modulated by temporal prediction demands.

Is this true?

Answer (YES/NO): NO